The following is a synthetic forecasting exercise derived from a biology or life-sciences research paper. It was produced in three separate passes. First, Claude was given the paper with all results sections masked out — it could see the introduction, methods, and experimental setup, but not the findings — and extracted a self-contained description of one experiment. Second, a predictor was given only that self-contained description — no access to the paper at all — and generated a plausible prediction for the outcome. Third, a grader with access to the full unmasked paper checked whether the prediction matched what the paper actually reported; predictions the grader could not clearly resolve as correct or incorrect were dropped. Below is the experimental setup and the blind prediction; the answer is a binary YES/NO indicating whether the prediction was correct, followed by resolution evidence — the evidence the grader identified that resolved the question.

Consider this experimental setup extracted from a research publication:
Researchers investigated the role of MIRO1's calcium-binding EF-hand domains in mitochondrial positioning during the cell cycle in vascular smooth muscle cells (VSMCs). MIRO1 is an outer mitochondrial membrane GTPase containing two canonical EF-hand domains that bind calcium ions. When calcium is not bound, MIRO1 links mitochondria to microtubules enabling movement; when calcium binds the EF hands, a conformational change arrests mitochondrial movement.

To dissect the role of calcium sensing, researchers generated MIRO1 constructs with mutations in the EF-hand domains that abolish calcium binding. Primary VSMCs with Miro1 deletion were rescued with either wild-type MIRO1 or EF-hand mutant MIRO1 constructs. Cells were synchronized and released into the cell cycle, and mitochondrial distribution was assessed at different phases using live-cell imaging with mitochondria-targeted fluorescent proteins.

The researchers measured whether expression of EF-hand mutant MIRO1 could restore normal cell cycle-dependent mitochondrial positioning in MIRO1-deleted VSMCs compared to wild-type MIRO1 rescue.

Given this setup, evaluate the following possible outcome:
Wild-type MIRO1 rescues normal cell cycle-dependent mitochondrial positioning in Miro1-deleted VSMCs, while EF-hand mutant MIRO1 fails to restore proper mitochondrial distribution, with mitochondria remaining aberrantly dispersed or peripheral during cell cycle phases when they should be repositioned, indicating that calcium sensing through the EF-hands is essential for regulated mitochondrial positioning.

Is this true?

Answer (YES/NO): NO